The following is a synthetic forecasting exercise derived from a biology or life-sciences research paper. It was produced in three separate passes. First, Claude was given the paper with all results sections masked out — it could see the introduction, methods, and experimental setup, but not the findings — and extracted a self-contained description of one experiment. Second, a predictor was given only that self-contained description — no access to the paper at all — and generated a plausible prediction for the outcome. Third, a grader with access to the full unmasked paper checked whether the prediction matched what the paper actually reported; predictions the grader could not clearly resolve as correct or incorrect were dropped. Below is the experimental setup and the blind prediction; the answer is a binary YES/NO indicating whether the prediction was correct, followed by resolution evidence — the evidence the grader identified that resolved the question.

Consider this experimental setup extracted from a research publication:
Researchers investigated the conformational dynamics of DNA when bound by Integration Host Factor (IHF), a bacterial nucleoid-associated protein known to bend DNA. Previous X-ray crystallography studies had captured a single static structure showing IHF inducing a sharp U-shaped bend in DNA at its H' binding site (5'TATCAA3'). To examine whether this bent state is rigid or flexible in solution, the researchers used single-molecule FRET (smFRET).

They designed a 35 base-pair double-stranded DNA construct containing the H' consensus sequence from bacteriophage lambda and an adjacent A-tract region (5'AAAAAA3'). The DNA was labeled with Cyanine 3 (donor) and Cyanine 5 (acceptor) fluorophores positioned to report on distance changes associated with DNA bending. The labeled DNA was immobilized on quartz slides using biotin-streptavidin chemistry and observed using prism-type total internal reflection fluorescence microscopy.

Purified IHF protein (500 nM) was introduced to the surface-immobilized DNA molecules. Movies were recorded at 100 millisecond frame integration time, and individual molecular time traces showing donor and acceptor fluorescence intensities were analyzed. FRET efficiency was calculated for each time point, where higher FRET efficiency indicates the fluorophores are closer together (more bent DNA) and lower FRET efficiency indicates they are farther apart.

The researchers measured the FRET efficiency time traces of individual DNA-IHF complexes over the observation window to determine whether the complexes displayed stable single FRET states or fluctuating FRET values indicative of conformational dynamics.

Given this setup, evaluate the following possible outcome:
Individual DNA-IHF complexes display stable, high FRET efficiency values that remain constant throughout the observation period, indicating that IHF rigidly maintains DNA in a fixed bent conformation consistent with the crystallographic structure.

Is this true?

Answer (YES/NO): NO